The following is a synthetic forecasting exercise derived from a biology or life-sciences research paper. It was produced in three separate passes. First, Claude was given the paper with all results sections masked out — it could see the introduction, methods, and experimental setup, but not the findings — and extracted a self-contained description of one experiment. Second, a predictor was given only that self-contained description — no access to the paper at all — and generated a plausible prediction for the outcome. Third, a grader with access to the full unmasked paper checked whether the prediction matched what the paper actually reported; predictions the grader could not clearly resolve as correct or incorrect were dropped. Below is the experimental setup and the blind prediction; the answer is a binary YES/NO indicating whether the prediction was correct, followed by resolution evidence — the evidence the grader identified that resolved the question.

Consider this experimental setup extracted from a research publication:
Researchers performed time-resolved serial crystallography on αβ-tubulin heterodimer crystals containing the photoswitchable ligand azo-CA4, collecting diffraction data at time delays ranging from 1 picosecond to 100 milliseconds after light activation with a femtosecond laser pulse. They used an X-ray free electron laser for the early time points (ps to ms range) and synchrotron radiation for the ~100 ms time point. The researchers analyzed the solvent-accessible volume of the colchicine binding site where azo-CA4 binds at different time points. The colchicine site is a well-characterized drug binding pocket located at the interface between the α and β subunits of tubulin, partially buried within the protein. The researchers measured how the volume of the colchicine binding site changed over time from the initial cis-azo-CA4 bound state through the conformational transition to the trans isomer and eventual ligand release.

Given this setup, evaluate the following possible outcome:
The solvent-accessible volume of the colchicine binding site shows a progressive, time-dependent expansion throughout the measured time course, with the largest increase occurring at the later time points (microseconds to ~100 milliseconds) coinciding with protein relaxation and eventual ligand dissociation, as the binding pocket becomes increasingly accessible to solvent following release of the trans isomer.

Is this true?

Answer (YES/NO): NO